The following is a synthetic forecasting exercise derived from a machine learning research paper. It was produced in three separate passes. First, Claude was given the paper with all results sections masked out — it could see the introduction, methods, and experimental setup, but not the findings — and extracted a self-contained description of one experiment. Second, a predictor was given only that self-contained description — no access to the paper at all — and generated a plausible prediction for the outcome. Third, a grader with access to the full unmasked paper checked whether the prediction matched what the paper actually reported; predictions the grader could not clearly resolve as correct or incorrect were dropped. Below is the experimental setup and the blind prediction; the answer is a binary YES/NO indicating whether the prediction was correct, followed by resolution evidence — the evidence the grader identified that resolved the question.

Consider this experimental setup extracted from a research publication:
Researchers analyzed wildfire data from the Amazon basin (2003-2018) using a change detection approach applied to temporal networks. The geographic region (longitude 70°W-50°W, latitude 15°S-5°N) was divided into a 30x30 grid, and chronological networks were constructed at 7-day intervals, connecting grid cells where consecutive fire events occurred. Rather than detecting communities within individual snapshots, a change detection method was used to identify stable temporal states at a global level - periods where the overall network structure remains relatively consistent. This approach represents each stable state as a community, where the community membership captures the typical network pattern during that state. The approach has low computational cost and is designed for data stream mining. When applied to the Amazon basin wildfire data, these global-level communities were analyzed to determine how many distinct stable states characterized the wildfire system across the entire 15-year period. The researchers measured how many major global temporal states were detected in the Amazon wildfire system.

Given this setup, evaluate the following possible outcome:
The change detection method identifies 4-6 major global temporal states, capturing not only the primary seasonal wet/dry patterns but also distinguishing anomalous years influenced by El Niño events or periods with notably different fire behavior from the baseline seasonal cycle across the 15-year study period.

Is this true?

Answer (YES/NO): NO